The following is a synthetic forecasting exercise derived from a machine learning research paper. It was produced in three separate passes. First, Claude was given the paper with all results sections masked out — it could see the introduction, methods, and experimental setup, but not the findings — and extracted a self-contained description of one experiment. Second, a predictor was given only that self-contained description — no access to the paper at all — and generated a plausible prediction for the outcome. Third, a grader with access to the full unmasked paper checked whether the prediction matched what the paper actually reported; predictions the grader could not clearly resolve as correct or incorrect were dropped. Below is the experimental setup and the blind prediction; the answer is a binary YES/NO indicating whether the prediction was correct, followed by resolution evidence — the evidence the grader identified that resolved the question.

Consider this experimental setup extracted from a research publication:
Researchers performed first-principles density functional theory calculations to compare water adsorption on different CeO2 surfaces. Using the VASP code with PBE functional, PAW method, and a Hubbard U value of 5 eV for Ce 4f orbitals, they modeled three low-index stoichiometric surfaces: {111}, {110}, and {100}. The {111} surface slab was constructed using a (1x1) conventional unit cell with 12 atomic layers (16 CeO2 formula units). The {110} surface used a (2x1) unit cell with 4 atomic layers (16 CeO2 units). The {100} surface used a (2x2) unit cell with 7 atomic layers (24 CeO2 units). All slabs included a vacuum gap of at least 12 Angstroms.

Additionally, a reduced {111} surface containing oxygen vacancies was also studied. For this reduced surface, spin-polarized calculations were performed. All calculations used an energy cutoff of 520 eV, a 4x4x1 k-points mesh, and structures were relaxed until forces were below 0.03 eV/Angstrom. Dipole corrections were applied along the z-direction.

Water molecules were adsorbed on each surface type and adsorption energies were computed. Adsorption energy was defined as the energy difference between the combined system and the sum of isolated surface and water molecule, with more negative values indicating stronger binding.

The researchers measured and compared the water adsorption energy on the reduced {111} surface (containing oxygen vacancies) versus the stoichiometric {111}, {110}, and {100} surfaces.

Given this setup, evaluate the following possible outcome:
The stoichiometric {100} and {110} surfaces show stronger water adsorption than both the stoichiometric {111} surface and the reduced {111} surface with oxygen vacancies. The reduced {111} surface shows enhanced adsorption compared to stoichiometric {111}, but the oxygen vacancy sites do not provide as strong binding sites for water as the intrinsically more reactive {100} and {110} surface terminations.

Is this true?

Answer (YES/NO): NO